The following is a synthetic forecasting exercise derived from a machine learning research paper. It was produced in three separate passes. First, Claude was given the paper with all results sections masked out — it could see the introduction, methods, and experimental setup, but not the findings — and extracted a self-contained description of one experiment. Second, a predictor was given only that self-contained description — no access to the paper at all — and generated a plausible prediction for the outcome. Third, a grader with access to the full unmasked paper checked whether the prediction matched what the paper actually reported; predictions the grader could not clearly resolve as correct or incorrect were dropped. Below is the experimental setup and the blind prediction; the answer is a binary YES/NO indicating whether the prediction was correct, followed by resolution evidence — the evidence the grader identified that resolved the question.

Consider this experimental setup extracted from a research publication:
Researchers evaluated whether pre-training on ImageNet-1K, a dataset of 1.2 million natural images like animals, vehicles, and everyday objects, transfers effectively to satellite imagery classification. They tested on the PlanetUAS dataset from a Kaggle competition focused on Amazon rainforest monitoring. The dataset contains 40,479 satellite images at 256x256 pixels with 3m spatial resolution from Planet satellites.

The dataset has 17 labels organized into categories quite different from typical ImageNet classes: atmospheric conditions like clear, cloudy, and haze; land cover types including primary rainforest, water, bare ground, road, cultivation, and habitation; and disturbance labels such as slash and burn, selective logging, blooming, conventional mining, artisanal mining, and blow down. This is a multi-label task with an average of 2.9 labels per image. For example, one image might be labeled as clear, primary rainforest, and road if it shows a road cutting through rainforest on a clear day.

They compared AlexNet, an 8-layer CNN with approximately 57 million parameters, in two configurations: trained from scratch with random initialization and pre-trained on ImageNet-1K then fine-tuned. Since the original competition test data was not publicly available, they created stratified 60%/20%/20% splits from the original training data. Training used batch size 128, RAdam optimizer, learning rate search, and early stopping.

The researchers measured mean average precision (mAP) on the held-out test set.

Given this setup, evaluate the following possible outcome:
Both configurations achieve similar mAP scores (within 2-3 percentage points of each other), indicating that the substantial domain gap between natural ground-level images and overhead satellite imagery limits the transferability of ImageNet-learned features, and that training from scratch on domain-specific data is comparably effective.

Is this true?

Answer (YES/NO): NO